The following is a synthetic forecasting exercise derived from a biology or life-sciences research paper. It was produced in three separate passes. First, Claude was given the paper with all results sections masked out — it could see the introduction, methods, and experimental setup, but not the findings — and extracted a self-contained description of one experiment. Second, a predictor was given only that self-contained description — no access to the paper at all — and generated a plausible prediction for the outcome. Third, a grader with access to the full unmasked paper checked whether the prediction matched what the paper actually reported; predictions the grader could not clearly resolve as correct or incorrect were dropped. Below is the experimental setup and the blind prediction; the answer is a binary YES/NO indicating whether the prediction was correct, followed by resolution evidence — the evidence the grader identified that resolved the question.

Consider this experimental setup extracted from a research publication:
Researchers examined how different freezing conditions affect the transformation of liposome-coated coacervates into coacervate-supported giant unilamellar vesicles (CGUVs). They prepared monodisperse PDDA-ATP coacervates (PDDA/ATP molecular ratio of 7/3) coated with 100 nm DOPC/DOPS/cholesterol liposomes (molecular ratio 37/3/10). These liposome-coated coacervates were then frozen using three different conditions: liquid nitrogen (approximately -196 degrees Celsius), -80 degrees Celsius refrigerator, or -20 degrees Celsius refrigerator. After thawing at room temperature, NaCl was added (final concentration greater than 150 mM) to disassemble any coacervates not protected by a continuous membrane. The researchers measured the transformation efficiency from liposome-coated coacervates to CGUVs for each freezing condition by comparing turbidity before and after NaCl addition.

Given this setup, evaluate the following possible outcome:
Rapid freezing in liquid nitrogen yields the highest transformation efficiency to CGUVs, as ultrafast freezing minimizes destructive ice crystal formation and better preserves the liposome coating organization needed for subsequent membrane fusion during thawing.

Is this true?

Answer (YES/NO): NO